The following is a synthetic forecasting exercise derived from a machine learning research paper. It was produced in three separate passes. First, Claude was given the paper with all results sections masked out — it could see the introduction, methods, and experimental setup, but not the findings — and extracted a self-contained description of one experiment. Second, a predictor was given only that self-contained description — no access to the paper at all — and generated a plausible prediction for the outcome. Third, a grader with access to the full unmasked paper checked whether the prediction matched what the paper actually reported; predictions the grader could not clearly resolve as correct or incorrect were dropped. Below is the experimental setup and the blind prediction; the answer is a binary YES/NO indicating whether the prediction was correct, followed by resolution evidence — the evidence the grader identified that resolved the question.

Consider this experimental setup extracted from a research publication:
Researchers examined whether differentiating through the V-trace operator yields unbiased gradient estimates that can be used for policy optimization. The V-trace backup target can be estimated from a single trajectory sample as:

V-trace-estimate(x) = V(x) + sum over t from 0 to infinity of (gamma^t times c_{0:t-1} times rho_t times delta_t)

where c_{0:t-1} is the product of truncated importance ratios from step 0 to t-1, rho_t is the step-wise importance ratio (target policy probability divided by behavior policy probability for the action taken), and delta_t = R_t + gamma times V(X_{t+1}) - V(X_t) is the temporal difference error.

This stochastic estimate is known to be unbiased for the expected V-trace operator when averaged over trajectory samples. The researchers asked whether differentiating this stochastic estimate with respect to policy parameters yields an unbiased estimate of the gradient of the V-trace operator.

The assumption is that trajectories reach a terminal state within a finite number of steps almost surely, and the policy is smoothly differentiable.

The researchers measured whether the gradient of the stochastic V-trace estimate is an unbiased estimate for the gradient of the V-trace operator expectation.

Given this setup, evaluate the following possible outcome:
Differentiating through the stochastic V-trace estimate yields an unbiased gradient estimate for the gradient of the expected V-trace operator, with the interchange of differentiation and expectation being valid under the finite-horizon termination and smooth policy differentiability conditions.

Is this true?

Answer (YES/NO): YES